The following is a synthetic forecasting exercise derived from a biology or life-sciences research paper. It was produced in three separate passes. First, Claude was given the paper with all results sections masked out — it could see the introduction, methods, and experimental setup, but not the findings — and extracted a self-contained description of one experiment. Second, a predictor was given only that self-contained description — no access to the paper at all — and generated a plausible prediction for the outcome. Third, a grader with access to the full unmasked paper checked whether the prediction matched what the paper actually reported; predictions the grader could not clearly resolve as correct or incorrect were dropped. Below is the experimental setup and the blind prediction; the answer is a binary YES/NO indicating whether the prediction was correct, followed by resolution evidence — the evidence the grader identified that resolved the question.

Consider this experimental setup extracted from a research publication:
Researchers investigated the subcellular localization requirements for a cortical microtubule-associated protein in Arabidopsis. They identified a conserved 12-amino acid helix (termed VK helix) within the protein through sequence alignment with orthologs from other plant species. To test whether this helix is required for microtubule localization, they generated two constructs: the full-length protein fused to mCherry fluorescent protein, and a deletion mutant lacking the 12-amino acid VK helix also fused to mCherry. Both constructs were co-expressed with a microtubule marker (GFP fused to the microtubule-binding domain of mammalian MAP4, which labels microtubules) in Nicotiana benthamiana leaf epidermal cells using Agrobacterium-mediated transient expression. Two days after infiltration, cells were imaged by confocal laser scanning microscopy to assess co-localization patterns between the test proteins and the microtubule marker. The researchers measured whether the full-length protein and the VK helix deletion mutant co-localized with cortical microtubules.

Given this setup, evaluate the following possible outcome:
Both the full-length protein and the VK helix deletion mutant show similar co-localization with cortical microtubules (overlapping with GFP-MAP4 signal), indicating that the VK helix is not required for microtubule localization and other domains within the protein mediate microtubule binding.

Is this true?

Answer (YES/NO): NO